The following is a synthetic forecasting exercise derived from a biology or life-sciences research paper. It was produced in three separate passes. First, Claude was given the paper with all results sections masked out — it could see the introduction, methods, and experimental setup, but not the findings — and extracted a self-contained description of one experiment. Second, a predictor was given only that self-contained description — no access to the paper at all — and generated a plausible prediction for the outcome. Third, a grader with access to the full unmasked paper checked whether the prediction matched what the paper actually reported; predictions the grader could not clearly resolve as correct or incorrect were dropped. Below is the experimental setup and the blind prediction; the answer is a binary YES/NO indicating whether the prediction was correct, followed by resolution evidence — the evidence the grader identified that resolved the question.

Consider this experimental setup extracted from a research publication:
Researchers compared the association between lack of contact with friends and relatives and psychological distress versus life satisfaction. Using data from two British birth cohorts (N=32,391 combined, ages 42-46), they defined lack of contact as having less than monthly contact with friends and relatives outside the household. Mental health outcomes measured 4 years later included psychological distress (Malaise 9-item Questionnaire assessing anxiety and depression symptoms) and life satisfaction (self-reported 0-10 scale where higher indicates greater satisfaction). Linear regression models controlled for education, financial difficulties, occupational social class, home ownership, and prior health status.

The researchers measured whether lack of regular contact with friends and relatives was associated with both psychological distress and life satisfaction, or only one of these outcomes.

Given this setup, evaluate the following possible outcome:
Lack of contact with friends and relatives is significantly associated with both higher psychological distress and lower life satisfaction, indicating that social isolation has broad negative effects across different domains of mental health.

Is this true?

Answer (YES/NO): NO